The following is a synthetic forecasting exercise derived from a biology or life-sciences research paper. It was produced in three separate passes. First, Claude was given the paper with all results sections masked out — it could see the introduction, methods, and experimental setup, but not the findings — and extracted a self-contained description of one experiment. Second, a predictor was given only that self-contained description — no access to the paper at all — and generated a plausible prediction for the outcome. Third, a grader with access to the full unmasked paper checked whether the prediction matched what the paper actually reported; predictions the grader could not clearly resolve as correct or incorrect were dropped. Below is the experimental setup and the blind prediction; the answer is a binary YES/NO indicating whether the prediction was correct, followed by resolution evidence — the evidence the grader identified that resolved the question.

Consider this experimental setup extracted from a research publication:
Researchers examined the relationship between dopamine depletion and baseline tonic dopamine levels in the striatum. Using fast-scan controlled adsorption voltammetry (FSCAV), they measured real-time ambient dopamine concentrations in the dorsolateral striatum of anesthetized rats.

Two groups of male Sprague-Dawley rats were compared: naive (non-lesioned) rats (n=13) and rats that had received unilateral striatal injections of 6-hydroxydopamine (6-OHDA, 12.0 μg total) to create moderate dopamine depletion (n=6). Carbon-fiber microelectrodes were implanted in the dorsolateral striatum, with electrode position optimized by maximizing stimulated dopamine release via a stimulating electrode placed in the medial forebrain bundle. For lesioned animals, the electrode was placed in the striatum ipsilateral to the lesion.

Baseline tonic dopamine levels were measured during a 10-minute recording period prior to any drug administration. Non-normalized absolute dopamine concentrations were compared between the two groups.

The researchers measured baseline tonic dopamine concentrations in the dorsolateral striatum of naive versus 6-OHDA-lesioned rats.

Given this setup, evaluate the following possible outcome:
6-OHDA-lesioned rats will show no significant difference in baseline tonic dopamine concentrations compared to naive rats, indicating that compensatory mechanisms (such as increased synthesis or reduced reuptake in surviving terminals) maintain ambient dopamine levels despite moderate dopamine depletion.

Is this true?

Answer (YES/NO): NO